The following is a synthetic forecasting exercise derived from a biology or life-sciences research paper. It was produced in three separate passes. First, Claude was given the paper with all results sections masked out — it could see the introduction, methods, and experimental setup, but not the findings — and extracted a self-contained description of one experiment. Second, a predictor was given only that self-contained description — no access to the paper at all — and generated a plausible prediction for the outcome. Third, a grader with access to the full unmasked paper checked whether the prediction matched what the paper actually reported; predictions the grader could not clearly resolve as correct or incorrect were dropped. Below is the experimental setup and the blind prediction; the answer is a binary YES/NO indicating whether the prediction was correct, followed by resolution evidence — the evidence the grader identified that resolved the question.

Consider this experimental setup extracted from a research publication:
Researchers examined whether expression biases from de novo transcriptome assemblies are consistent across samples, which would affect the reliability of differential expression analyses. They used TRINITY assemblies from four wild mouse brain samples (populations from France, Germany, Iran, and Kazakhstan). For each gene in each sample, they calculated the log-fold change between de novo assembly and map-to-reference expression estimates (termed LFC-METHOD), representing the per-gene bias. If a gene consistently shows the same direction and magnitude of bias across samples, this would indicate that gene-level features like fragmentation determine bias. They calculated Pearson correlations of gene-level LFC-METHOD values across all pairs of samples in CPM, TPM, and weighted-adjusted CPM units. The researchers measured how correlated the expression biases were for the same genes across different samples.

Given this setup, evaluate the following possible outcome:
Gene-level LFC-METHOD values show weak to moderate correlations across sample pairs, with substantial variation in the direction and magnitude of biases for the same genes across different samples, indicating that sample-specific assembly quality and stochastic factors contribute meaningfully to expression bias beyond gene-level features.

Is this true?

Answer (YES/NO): NO